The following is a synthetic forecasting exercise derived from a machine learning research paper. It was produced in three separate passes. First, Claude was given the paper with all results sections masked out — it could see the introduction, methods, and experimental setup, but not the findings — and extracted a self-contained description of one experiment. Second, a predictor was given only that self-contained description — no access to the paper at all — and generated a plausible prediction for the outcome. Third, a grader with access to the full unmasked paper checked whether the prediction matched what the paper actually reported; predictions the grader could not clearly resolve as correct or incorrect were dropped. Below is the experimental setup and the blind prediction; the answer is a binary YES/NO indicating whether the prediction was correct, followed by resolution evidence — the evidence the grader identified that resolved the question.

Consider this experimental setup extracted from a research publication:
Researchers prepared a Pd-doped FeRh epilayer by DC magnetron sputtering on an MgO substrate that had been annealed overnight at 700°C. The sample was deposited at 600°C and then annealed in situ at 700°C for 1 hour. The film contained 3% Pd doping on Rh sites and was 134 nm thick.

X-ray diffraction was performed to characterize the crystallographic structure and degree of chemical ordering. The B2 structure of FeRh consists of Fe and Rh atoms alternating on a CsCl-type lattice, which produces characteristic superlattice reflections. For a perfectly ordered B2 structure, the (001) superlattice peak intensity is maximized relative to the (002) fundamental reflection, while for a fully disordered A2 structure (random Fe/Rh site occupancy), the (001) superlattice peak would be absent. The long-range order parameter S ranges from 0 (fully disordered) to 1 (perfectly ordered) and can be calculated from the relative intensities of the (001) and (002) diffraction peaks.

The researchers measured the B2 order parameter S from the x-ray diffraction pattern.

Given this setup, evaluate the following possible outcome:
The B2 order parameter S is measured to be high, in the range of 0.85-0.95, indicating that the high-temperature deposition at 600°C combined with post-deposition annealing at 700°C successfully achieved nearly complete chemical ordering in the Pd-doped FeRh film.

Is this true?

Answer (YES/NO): NO